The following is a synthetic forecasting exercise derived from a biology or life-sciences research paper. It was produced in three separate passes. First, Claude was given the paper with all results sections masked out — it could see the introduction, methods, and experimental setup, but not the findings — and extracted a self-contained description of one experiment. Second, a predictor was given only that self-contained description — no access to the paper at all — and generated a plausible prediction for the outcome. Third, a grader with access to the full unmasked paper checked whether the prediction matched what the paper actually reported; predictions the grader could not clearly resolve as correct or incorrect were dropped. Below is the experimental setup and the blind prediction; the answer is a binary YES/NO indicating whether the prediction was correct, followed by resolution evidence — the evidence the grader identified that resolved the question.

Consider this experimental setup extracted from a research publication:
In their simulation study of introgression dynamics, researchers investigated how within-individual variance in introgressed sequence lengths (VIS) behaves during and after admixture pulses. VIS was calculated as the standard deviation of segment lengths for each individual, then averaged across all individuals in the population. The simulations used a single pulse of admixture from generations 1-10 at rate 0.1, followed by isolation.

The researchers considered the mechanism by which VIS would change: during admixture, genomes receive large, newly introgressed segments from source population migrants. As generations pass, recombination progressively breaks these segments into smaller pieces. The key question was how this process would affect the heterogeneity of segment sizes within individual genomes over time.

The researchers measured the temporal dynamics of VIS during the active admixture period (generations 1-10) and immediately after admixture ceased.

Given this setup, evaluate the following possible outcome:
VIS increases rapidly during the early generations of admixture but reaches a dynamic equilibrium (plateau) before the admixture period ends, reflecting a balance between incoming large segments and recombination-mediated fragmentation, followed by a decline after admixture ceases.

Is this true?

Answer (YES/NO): NO